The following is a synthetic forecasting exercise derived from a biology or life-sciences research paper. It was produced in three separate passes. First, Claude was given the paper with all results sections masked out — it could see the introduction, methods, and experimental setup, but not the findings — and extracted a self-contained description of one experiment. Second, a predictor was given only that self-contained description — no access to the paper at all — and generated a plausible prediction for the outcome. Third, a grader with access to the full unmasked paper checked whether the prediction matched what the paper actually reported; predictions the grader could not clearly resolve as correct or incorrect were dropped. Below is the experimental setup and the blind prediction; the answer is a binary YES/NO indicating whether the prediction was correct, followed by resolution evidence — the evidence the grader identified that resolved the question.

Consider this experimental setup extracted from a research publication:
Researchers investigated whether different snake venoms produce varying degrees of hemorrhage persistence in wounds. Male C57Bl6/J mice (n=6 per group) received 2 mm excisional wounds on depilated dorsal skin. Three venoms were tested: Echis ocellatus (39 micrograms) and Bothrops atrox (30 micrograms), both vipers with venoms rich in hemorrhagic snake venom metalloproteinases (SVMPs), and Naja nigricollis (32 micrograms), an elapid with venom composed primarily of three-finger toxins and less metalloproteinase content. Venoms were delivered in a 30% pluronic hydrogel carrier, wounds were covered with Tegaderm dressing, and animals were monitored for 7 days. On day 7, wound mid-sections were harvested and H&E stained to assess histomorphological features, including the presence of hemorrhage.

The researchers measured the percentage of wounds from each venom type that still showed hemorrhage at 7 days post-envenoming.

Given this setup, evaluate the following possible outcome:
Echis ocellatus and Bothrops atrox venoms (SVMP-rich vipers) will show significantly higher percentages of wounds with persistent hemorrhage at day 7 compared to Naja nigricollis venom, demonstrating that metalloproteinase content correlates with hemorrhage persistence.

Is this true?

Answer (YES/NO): NO